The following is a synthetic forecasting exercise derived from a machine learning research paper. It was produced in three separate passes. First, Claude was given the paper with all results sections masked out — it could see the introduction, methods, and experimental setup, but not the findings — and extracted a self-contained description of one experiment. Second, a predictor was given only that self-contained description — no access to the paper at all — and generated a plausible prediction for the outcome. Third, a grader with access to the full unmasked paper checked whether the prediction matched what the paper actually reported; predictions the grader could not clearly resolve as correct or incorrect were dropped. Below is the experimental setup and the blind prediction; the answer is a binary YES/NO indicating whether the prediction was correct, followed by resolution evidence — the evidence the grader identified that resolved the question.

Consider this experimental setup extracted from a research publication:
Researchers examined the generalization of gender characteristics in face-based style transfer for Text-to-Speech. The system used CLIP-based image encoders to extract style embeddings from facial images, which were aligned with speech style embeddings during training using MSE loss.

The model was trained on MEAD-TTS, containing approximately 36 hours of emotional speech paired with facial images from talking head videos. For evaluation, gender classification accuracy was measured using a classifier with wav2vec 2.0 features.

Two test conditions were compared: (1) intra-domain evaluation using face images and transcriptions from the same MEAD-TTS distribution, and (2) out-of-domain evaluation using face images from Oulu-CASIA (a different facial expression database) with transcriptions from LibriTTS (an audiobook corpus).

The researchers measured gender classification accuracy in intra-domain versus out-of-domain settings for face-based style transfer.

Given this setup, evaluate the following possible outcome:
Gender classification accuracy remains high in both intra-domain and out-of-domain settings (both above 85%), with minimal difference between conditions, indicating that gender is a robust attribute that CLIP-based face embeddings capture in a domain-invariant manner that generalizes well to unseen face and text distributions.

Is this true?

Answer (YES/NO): NO